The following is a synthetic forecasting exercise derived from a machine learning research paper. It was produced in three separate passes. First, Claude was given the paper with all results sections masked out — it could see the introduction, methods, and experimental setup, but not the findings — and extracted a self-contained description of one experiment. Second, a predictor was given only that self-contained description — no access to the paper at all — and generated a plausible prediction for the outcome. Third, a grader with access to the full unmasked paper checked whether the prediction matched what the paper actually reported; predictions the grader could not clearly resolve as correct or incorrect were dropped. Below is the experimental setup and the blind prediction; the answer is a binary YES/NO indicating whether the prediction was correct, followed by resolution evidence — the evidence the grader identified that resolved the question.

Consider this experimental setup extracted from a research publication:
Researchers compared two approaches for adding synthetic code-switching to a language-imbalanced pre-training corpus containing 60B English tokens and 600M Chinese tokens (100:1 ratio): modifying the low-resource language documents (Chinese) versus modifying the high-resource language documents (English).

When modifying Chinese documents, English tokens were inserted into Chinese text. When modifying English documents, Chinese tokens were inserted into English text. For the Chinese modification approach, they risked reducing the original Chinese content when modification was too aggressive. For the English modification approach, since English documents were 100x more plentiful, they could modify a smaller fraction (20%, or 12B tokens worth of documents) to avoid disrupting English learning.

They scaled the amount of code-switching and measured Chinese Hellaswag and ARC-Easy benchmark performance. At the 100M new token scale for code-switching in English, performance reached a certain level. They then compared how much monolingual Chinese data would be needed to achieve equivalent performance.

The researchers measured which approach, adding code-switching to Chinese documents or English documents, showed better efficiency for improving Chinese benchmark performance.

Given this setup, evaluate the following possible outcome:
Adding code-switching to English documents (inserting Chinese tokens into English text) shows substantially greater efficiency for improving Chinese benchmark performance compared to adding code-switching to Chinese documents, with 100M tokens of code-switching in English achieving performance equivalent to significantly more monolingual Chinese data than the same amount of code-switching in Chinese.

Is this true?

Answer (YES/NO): YES